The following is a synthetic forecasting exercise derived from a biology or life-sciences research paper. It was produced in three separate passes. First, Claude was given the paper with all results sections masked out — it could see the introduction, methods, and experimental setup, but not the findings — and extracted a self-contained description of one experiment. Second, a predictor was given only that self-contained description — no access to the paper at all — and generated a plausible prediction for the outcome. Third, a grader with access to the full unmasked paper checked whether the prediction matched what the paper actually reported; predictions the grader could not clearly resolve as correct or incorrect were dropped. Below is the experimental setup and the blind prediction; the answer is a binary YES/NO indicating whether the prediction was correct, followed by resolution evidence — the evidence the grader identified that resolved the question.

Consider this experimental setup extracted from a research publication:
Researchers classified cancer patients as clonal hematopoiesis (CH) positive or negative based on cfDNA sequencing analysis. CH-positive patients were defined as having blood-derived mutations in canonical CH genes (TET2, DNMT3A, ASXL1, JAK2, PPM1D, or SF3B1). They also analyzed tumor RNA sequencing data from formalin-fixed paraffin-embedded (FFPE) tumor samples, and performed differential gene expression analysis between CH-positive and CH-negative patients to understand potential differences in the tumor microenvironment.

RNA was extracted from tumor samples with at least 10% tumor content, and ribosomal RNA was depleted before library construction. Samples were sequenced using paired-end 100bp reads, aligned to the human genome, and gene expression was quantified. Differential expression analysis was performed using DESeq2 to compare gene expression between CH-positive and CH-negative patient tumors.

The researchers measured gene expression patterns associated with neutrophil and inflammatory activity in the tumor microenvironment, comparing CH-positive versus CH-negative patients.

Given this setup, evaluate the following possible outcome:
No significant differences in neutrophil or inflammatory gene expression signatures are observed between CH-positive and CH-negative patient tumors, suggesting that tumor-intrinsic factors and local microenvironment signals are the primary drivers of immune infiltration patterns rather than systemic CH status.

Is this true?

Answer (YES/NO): NO